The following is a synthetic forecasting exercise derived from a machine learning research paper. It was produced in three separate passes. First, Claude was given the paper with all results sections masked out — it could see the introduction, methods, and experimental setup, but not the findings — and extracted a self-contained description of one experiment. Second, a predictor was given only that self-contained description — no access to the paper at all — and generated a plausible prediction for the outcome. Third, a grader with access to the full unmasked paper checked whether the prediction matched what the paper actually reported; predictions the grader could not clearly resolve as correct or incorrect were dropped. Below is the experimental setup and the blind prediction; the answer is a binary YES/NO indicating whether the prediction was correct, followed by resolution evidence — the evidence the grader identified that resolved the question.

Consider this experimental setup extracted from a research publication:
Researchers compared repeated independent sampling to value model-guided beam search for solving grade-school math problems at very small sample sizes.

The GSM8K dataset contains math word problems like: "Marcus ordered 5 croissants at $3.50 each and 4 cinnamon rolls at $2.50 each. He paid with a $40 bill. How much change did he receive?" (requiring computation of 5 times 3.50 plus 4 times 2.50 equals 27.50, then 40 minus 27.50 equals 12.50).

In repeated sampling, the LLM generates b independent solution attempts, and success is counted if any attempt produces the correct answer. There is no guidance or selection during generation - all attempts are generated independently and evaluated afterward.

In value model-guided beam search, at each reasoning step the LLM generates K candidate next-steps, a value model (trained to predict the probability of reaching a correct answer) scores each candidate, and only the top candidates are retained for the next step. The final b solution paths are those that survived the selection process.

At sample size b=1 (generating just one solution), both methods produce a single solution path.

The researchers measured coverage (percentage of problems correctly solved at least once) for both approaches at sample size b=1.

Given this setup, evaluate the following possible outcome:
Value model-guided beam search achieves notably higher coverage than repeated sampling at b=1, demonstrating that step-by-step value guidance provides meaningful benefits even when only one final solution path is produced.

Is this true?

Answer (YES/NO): YES